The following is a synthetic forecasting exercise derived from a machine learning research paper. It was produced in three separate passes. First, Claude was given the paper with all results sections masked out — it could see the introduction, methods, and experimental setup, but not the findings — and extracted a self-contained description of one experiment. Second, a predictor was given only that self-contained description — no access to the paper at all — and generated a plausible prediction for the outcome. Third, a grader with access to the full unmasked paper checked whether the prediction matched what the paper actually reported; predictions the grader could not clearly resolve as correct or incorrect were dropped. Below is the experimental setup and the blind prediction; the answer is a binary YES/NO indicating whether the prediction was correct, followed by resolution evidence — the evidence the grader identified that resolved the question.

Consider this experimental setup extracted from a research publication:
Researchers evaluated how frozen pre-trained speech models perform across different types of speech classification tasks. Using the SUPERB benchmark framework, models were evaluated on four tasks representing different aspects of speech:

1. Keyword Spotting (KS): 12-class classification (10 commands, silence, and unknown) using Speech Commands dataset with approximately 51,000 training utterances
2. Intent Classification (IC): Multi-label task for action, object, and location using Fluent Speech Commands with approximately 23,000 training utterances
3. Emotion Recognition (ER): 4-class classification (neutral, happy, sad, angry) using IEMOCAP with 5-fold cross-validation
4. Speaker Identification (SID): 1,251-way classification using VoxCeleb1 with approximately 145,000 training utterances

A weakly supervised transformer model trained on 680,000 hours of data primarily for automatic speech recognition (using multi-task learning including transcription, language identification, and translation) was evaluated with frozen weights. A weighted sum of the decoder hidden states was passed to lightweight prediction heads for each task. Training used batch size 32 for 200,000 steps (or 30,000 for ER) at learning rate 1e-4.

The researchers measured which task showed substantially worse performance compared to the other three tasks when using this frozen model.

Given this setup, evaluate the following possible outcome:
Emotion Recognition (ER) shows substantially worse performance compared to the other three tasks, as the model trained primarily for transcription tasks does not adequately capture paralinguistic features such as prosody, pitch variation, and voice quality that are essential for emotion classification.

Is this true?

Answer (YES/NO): NO